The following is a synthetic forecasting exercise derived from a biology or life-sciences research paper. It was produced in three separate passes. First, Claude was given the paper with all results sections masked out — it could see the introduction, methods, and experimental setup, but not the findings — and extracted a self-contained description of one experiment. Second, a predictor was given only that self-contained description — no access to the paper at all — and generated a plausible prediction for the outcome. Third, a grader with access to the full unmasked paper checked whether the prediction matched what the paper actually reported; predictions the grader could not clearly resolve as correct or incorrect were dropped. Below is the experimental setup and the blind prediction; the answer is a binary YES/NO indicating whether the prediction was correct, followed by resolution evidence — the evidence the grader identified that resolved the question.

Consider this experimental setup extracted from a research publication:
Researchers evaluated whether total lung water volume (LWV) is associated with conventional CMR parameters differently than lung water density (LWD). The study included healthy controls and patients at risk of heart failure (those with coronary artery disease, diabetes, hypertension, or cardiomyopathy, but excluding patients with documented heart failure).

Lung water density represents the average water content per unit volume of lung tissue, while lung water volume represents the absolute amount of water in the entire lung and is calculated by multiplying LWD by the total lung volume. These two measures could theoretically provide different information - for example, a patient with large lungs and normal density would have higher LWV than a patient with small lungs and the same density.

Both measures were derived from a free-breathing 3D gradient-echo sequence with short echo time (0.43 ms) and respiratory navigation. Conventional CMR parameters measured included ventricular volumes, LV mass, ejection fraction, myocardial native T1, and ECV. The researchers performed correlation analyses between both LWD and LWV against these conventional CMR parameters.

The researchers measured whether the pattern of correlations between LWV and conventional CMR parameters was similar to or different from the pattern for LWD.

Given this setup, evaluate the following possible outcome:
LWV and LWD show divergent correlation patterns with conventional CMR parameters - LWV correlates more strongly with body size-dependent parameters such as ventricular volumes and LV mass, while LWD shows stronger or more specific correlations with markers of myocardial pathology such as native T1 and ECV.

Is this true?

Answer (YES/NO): NO